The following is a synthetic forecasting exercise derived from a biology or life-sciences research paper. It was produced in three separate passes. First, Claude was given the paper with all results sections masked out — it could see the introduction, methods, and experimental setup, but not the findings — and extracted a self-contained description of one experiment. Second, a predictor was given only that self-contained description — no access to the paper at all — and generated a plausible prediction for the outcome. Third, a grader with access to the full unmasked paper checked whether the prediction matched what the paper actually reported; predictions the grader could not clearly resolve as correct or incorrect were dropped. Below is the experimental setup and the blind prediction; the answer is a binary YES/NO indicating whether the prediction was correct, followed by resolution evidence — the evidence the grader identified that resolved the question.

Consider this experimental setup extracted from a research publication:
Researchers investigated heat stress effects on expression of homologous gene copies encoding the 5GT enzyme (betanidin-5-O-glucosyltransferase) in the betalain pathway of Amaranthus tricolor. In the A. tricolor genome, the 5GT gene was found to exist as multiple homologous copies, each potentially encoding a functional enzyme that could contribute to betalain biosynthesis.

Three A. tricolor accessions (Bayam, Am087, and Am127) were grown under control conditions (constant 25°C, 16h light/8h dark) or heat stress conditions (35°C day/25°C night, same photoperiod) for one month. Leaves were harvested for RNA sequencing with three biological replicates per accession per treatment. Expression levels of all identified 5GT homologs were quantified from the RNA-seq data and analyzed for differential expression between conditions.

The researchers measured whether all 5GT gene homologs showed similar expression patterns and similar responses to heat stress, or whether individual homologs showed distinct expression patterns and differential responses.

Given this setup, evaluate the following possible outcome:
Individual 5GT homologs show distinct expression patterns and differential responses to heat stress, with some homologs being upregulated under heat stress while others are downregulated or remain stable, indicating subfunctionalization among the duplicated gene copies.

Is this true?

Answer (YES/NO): NO